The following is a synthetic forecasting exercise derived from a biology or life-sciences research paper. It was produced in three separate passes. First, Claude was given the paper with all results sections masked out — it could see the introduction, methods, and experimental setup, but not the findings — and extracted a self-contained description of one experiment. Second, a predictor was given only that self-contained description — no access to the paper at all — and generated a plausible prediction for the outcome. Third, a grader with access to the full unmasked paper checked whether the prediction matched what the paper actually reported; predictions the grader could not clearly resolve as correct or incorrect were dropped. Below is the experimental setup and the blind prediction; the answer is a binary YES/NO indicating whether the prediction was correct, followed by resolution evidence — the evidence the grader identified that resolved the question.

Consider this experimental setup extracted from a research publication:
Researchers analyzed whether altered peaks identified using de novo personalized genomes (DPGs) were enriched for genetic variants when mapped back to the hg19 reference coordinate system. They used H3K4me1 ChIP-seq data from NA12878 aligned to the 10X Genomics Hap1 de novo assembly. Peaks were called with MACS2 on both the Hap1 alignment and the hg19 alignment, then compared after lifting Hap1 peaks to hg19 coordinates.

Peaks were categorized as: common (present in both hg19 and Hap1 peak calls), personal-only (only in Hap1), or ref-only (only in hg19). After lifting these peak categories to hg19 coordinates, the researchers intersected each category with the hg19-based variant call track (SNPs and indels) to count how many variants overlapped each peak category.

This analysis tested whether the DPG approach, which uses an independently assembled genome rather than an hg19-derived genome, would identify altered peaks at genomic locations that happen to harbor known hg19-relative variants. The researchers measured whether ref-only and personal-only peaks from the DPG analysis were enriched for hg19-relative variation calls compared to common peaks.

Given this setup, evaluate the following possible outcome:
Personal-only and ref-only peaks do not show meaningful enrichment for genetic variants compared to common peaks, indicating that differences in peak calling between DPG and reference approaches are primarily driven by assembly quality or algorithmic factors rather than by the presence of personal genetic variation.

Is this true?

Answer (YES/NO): NO